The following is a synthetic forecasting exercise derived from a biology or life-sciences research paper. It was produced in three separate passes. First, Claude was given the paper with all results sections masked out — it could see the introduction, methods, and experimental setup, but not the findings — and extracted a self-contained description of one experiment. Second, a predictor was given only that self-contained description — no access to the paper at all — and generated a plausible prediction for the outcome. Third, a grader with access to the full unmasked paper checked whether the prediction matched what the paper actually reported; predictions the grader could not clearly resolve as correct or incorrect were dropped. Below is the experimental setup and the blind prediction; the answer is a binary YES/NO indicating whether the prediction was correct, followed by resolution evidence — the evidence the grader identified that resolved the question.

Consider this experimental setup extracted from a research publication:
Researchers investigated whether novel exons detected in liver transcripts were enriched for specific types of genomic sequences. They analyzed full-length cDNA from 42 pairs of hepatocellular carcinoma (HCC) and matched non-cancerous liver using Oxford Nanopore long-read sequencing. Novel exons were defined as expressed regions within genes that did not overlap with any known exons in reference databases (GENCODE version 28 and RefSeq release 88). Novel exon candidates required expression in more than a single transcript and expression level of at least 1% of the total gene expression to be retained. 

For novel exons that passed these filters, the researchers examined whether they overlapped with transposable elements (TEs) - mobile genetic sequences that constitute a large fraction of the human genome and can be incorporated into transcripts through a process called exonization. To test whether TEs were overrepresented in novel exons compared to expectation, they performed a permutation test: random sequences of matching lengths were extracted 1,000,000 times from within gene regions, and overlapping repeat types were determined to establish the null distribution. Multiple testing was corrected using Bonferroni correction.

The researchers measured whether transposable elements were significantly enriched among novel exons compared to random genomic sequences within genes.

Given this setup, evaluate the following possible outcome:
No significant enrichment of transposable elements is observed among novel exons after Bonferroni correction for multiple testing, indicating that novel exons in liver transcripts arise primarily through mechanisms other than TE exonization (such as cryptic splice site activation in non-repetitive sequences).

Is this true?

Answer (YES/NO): NO